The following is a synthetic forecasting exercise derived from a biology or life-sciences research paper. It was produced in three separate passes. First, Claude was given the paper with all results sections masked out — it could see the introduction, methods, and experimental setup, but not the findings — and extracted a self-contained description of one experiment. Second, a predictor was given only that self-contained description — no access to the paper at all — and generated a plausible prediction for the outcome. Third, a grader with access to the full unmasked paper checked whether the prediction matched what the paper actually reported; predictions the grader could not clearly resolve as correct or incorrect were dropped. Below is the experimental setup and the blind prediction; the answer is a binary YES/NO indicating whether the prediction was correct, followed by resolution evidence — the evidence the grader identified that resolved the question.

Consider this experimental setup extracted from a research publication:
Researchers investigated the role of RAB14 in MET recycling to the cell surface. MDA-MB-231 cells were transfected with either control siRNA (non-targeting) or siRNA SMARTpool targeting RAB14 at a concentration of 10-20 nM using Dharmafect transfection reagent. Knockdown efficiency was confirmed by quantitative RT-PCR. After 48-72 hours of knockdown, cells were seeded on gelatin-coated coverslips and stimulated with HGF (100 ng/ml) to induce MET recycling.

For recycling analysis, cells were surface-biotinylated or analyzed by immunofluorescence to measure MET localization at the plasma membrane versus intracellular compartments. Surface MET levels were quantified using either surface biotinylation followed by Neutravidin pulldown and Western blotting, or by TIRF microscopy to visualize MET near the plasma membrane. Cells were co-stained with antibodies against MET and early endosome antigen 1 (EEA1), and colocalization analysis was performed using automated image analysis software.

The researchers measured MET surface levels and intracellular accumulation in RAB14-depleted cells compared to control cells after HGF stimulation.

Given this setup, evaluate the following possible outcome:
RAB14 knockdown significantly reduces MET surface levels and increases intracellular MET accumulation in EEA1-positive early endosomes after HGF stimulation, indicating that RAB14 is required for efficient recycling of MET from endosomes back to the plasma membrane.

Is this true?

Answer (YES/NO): NO